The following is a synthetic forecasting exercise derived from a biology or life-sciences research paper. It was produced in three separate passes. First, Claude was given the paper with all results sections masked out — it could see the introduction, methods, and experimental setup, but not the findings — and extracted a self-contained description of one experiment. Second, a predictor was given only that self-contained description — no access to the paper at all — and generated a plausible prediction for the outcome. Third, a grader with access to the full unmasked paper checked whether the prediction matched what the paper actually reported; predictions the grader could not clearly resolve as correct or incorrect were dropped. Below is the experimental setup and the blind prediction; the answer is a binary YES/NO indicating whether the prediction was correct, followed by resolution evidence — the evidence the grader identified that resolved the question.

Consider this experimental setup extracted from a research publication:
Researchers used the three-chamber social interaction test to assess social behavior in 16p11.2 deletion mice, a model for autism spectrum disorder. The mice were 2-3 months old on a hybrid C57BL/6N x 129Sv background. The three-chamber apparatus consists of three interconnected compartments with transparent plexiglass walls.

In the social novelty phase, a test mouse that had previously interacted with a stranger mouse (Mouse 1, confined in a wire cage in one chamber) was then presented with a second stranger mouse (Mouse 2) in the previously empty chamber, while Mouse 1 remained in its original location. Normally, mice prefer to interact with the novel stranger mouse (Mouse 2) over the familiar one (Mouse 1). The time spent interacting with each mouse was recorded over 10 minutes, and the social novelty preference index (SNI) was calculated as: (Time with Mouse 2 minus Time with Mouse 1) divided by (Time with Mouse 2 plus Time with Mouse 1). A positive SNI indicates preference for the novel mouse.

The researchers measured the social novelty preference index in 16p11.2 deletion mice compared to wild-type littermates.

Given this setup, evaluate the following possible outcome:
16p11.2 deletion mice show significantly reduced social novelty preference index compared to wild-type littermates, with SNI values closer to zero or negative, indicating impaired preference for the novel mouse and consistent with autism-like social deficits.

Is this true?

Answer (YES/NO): YES